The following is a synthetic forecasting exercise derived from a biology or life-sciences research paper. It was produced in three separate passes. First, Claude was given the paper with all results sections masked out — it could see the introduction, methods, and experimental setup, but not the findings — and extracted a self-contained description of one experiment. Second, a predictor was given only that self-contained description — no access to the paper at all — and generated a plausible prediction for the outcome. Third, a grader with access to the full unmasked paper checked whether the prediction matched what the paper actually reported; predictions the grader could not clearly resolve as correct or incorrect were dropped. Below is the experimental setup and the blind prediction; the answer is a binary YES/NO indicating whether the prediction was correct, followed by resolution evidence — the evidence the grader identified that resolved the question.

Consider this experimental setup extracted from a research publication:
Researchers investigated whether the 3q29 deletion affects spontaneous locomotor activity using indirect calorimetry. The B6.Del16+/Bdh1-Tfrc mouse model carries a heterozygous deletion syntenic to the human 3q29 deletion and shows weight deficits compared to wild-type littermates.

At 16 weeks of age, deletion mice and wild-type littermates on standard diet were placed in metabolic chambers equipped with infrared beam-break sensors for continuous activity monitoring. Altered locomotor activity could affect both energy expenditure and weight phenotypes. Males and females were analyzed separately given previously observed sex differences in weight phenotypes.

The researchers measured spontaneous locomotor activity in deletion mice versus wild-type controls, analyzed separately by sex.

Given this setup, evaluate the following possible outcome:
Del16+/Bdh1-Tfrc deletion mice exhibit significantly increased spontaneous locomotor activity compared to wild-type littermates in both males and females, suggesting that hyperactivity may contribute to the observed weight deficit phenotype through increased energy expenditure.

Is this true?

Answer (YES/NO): NO